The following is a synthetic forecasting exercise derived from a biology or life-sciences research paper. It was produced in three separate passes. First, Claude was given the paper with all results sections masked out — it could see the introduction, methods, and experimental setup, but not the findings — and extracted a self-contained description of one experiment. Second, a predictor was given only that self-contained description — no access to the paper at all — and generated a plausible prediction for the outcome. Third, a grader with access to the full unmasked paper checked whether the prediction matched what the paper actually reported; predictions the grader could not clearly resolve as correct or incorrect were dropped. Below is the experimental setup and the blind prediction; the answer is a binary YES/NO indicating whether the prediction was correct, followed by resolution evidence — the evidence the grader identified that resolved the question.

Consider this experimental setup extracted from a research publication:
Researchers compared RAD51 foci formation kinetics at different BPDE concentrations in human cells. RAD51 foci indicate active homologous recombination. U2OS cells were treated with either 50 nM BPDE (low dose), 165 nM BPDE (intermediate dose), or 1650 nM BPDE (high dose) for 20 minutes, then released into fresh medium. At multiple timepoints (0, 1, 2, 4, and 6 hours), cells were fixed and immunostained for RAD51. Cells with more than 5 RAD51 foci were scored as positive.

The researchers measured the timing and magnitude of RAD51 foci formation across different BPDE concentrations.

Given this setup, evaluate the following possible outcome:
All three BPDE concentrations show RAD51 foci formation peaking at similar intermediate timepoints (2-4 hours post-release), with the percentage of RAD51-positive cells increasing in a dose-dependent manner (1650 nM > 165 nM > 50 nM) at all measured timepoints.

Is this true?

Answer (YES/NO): NO